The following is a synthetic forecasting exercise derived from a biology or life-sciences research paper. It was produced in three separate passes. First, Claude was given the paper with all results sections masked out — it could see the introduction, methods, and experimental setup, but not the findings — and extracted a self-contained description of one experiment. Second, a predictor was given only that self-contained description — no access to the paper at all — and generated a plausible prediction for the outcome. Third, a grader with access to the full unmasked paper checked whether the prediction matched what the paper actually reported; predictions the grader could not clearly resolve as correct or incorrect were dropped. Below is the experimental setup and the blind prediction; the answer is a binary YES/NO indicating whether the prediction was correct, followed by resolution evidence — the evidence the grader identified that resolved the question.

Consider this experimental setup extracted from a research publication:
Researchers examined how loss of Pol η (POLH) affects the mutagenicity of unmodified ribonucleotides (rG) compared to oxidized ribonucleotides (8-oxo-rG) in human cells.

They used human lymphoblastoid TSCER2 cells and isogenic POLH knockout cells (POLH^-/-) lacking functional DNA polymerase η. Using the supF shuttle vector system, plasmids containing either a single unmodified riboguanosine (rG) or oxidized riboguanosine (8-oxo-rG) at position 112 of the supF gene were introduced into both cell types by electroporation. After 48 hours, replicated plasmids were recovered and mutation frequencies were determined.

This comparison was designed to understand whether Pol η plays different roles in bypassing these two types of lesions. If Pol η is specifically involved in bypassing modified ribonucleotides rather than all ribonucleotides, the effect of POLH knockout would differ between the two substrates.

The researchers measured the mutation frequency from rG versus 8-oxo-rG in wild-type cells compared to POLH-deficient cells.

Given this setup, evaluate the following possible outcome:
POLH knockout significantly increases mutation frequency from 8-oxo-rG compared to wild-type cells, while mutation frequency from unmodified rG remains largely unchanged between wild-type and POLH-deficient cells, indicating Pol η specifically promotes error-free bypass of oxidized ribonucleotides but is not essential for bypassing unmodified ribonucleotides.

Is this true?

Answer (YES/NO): YES